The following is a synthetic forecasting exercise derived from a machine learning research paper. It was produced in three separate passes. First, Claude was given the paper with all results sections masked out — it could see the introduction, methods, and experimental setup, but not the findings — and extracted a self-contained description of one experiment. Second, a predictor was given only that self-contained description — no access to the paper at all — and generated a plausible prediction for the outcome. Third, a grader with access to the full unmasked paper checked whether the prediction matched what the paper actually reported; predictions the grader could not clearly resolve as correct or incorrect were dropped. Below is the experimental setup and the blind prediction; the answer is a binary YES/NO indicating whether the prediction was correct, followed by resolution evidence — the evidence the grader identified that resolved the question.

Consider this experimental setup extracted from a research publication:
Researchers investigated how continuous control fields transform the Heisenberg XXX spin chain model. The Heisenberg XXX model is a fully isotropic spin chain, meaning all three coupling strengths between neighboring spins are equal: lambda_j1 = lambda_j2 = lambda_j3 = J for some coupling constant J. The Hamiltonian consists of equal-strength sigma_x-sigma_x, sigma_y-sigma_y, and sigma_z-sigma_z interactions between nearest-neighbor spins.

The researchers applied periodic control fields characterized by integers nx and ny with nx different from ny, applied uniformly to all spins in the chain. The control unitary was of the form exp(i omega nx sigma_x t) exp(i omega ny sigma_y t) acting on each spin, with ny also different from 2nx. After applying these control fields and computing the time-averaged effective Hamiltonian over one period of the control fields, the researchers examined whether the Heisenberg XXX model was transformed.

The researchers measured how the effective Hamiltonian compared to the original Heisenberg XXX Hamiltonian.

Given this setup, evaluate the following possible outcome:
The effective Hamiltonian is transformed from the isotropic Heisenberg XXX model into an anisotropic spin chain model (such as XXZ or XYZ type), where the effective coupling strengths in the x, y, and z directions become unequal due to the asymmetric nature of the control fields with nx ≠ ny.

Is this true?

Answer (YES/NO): NO